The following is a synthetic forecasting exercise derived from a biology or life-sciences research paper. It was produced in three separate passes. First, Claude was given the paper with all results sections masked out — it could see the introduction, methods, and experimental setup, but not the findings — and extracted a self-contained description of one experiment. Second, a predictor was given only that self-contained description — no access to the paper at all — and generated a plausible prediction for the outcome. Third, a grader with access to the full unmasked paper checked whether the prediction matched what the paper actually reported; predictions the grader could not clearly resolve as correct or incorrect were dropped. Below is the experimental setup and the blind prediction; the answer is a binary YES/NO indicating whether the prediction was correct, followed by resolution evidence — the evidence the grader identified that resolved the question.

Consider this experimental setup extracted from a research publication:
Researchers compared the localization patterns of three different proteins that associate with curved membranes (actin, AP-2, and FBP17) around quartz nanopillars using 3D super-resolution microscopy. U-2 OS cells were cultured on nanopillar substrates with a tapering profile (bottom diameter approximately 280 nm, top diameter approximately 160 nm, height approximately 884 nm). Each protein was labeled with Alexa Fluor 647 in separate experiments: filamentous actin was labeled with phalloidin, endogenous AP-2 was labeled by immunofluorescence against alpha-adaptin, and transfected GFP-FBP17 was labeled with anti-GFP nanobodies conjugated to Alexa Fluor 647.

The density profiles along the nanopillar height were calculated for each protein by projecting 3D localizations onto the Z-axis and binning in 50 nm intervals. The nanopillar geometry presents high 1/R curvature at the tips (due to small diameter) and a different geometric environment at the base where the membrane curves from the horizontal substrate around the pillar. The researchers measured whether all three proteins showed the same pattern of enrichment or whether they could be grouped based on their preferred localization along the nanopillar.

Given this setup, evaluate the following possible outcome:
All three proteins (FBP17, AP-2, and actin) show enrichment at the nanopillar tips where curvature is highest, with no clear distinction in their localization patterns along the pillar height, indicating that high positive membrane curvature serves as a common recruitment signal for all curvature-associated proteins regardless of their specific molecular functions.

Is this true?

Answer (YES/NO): NO